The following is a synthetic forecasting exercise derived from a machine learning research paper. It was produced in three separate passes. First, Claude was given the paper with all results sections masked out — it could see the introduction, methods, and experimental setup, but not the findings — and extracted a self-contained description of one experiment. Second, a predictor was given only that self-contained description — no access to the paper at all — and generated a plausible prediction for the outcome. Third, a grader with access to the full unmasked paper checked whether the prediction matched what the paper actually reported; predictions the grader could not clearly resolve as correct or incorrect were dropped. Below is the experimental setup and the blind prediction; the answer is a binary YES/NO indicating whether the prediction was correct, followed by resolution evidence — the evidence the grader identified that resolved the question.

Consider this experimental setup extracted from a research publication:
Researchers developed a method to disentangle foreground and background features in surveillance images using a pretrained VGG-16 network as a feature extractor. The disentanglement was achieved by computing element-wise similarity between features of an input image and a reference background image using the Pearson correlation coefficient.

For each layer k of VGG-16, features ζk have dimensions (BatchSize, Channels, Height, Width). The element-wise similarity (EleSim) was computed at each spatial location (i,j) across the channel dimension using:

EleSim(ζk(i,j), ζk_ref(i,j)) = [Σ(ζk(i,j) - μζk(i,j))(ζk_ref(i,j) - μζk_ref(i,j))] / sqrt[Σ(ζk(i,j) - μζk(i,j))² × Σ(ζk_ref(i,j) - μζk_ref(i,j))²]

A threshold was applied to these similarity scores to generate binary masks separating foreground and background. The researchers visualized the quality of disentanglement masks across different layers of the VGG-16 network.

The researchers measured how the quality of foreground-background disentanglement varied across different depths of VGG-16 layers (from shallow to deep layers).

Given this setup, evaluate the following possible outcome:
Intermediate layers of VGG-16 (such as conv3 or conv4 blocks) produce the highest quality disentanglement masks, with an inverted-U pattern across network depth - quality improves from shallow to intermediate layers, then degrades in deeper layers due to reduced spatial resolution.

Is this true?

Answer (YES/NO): NO